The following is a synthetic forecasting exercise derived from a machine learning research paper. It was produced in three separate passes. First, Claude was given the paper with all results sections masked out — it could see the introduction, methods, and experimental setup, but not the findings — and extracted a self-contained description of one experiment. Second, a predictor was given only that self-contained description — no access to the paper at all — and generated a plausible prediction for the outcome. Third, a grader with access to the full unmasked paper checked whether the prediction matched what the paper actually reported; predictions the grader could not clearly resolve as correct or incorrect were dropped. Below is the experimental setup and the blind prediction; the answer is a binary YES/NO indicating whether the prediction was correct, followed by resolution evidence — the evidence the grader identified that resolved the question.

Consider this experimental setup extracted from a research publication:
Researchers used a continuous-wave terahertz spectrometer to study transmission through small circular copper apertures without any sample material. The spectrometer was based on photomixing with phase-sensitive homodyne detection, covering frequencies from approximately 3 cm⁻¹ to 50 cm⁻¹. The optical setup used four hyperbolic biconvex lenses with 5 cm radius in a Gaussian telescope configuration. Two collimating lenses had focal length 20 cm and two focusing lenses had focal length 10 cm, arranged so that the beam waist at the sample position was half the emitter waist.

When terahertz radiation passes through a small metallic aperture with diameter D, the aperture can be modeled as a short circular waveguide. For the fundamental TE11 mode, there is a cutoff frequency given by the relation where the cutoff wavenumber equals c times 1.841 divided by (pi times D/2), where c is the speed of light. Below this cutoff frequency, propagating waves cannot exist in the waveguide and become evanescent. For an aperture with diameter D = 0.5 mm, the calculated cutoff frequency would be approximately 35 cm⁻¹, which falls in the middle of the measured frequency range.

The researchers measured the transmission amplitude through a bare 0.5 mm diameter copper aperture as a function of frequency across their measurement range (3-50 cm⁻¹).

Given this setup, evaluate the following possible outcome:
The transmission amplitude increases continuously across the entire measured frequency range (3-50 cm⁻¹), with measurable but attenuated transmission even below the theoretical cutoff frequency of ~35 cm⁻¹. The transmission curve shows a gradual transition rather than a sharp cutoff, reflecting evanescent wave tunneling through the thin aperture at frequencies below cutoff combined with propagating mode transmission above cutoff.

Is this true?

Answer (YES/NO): NO